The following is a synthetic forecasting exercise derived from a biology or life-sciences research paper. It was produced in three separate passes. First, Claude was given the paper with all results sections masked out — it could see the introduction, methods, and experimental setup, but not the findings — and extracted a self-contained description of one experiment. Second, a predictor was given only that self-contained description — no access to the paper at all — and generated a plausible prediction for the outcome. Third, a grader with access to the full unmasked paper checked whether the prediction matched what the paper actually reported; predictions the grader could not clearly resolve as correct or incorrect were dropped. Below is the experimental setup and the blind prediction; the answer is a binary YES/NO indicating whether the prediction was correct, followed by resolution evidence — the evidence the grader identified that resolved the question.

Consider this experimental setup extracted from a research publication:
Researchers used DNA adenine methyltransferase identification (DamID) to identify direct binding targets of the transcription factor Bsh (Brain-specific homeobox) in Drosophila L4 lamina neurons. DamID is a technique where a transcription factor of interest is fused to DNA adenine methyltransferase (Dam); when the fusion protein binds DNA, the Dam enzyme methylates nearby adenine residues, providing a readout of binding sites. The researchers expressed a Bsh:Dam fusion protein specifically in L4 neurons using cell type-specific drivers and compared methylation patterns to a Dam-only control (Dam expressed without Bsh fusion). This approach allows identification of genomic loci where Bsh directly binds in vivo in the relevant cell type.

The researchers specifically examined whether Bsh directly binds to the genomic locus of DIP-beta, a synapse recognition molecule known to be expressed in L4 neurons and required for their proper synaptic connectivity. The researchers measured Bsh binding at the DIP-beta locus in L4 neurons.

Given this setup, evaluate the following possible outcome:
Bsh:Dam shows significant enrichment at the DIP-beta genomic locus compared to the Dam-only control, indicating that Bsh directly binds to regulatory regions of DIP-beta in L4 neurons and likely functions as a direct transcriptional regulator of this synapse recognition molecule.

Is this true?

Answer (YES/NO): YES